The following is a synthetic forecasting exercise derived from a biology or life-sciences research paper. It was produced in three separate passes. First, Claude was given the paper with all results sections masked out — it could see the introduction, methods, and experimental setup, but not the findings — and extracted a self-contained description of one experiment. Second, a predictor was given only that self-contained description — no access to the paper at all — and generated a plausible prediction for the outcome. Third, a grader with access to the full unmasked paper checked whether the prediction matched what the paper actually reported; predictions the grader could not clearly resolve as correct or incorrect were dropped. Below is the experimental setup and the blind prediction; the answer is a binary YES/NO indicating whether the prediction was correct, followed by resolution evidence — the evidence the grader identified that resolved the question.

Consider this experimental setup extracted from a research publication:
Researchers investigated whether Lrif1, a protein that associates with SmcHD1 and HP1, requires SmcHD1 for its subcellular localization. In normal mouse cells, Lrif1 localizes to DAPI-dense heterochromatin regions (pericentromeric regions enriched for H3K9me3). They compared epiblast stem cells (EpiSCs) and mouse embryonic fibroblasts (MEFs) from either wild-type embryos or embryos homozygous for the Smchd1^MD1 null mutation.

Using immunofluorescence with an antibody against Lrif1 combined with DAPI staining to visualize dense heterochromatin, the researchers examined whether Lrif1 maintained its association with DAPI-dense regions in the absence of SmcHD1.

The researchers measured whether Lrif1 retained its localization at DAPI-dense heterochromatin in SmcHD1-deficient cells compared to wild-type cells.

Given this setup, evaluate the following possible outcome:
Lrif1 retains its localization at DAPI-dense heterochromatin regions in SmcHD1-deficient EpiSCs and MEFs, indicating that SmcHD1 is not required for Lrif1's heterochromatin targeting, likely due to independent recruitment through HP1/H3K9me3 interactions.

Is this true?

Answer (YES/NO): NO